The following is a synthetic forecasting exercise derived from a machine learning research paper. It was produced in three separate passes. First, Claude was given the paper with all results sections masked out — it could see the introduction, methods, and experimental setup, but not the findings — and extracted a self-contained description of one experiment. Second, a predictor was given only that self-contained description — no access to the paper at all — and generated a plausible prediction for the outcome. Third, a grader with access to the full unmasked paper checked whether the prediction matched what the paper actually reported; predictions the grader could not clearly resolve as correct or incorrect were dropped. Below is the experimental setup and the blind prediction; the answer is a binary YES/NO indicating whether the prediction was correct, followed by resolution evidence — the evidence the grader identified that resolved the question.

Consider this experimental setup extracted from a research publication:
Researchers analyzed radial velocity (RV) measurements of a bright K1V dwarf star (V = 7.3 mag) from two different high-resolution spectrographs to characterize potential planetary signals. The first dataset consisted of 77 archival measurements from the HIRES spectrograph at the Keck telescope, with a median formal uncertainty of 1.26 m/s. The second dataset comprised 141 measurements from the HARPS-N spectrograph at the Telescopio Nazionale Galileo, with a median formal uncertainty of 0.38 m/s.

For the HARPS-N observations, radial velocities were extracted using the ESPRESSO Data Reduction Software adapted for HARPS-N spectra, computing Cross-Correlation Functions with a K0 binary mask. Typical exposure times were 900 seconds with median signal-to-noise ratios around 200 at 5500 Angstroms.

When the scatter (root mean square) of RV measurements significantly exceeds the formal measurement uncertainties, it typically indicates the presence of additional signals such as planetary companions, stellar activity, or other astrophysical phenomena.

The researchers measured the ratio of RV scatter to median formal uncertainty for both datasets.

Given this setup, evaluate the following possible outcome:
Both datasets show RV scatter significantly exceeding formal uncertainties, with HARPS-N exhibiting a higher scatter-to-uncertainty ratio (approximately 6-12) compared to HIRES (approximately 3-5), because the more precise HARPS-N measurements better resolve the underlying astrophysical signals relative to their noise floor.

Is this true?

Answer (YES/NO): YES